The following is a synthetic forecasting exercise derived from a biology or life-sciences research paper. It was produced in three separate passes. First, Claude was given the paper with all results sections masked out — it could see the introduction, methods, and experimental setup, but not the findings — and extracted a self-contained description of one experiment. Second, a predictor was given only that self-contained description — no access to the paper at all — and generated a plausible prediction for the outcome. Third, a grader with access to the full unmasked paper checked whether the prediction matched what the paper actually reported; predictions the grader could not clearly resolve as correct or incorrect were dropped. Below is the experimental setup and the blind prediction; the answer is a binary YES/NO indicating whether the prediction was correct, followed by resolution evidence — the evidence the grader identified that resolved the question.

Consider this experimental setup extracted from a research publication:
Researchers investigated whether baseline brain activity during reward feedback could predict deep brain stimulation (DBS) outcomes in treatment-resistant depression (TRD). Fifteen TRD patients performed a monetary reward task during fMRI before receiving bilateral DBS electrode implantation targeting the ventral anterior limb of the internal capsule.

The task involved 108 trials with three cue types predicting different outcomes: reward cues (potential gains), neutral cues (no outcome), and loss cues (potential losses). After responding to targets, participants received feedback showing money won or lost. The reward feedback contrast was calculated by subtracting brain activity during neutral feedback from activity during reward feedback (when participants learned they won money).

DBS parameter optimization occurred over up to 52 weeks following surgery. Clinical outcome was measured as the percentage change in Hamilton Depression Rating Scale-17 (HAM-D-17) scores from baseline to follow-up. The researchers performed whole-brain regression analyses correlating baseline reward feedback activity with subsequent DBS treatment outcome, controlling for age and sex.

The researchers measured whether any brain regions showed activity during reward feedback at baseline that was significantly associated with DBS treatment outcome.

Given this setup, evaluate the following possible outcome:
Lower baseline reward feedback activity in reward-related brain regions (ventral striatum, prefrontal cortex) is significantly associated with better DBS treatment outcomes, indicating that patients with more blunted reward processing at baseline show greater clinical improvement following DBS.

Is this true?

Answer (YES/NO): NO